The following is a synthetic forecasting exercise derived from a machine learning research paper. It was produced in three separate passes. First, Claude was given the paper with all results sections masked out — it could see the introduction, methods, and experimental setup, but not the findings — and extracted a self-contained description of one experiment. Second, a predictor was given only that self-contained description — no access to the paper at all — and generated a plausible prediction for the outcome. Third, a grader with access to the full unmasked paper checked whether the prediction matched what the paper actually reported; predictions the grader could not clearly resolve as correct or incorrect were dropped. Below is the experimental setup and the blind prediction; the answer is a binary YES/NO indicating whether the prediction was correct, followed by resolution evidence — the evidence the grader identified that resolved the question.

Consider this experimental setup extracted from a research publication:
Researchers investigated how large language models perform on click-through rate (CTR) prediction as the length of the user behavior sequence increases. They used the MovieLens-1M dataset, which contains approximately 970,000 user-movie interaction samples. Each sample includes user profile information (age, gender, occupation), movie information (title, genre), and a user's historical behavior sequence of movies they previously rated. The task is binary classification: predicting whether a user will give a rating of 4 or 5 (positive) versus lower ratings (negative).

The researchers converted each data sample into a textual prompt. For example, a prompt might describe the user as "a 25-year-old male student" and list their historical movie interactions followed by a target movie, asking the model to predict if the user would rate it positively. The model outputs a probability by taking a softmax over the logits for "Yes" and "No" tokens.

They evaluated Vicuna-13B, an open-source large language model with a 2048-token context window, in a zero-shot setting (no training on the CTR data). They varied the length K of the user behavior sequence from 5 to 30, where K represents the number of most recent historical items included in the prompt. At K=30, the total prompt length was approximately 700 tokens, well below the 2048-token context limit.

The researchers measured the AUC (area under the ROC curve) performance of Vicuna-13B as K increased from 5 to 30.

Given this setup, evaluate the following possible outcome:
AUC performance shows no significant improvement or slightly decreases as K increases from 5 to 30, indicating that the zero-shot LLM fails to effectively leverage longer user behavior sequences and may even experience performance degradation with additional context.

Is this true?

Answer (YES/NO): NO